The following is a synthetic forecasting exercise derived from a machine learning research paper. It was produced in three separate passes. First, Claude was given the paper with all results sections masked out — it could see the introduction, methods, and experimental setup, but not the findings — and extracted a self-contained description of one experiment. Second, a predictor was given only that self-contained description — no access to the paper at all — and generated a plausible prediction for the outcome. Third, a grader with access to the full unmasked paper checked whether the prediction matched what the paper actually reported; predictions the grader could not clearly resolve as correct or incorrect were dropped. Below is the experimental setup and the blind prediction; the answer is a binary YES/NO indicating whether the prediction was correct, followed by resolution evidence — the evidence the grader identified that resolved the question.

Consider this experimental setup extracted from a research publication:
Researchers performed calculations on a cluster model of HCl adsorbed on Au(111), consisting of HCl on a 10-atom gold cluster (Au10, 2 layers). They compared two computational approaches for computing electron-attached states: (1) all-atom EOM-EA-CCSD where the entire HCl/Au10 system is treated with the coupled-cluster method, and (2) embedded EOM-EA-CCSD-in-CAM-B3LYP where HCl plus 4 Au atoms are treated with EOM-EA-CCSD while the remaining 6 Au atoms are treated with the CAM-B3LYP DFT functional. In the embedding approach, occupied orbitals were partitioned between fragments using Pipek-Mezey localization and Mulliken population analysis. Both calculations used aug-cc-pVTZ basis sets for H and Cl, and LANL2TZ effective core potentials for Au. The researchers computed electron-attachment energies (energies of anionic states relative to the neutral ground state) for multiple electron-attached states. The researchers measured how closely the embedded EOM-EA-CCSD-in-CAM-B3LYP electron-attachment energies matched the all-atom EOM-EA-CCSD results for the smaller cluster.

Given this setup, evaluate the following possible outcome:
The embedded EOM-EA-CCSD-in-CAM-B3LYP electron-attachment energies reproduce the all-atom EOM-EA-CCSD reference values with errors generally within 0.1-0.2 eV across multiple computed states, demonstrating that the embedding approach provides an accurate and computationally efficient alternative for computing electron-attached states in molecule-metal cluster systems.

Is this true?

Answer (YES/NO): NO